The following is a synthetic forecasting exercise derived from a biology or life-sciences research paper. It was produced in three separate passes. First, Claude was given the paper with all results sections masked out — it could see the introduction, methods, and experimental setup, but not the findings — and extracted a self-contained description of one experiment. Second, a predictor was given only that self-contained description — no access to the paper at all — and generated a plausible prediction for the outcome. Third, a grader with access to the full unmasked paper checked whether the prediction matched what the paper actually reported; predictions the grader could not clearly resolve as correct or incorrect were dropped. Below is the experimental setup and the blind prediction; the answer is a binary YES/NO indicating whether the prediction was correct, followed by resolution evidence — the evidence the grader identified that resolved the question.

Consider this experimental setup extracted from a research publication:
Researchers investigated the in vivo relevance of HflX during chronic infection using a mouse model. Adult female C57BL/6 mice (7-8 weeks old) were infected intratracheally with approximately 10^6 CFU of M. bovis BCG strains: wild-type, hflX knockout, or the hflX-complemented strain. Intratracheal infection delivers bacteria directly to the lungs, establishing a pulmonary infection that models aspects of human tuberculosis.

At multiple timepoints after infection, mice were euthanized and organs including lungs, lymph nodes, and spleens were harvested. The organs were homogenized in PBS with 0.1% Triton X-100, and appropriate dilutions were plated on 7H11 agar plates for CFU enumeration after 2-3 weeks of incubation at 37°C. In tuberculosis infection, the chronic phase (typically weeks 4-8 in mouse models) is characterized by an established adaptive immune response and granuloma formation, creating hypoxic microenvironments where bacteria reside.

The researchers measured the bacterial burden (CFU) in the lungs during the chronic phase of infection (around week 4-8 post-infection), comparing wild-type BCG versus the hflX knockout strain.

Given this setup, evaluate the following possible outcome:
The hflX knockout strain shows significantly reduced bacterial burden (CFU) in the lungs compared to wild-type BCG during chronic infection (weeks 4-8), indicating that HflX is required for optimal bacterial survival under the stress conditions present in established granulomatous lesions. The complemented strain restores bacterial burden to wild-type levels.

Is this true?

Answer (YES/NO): NO